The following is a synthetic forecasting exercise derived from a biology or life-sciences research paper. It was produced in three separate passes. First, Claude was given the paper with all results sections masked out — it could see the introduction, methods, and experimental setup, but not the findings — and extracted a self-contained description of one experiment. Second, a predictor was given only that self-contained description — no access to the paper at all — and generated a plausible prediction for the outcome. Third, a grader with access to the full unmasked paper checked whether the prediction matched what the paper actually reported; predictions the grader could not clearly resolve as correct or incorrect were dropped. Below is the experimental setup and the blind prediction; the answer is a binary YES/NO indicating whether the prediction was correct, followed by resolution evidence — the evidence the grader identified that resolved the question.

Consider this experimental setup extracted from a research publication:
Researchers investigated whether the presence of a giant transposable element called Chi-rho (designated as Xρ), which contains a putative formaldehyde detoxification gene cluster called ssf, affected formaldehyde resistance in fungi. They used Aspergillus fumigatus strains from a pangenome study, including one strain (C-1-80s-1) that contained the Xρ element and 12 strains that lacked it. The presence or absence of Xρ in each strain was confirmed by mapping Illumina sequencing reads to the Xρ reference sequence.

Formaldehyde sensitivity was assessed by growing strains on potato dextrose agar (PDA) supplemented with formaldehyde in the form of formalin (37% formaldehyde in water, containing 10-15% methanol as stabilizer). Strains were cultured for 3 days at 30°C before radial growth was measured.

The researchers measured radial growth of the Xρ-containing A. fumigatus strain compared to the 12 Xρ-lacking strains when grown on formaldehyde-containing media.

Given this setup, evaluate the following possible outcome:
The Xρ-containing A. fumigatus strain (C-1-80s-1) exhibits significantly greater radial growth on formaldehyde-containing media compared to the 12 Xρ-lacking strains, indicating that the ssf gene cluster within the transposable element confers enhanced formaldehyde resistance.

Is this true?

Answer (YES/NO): YES